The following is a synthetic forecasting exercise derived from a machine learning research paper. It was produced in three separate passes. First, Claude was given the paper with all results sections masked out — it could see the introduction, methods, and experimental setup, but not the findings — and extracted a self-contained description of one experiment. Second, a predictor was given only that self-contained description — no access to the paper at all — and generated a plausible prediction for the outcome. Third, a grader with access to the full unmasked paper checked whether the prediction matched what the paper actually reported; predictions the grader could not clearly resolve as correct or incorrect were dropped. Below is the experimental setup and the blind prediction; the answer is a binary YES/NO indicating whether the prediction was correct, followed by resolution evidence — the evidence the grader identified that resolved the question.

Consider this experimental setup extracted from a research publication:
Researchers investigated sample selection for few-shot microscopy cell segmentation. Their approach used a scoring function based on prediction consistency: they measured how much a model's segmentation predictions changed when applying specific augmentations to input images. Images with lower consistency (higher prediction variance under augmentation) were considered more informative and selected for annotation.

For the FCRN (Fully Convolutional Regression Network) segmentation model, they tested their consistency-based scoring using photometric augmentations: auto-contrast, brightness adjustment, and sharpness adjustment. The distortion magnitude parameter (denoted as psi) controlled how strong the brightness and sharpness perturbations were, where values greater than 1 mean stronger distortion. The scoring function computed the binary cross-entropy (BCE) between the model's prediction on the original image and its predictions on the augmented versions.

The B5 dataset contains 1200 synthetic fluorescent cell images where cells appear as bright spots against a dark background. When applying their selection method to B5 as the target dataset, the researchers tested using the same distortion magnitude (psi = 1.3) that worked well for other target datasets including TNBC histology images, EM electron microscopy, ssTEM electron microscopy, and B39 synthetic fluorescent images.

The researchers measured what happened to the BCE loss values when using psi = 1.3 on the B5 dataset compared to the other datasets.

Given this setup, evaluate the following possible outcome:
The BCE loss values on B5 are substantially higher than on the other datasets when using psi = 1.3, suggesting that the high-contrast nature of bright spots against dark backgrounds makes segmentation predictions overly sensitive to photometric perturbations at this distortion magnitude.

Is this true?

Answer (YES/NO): NO